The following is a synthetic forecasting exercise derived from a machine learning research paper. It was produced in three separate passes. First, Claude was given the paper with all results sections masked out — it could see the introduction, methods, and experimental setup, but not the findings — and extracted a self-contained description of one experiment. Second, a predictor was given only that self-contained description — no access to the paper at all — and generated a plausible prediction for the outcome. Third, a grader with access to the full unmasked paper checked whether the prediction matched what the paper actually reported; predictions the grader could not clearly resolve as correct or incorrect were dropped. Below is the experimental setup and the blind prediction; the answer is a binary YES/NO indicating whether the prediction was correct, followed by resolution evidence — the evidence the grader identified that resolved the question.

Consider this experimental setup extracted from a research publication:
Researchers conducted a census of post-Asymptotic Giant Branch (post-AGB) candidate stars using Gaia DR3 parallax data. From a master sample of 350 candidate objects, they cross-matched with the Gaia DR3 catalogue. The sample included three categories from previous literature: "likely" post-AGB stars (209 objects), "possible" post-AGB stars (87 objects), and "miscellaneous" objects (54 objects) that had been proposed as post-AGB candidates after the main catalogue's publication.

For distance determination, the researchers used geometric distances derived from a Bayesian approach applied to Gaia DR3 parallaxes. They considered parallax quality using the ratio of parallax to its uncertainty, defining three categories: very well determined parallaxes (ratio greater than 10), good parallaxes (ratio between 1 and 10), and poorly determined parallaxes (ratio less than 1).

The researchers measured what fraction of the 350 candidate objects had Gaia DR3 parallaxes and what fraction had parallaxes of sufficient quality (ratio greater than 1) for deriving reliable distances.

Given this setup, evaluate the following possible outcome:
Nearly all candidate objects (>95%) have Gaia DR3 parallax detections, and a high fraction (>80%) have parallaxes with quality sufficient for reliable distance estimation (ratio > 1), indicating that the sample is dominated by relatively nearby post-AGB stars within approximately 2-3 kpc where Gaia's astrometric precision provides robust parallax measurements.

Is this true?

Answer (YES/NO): NO